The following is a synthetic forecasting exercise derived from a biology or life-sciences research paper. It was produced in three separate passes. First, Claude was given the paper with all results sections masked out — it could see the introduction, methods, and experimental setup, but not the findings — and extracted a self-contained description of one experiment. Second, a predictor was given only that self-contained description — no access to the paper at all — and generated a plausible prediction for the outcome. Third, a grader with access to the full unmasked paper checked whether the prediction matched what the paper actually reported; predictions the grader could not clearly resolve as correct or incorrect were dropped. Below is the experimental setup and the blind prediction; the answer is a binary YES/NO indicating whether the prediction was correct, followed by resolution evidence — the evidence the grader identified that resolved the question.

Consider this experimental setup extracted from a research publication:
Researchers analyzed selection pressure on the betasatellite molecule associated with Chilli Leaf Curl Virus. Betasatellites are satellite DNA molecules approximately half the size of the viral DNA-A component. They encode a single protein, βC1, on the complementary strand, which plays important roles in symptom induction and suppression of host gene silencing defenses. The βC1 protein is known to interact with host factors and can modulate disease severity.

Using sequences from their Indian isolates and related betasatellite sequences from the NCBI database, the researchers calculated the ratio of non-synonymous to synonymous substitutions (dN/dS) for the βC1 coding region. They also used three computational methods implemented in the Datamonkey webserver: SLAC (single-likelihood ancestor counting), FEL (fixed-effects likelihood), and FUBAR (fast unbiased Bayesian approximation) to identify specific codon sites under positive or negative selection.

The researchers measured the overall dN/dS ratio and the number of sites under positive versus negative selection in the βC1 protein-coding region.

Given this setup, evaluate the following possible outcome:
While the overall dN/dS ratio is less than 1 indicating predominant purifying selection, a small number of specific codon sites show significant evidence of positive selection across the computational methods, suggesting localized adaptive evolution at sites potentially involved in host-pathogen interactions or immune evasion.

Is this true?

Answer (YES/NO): NO